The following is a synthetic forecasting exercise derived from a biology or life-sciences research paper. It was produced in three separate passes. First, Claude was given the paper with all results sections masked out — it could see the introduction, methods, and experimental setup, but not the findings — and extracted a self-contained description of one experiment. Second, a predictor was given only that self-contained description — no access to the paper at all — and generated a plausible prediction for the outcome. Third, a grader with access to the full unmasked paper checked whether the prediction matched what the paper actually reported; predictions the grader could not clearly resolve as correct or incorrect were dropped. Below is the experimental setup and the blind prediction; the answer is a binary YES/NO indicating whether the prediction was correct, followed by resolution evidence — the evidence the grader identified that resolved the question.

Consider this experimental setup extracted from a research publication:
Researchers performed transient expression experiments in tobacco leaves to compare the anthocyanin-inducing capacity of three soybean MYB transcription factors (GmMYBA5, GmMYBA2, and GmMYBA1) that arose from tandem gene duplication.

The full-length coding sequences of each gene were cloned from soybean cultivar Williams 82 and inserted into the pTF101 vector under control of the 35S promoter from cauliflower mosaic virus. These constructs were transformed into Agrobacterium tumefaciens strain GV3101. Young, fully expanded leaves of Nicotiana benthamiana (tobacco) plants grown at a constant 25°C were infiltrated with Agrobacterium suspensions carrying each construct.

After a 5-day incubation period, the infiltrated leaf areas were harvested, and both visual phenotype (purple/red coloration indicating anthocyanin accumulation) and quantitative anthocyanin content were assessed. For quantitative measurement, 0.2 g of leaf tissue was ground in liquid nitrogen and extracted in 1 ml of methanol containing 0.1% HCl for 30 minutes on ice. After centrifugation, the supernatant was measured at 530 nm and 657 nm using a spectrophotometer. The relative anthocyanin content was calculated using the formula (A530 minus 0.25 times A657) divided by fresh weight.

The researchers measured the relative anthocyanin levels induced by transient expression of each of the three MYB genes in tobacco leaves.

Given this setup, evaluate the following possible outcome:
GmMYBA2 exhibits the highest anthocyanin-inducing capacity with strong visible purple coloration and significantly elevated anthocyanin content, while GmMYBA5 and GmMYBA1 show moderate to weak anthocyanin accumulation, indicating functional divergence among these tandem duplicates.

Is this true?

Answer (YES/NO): NO